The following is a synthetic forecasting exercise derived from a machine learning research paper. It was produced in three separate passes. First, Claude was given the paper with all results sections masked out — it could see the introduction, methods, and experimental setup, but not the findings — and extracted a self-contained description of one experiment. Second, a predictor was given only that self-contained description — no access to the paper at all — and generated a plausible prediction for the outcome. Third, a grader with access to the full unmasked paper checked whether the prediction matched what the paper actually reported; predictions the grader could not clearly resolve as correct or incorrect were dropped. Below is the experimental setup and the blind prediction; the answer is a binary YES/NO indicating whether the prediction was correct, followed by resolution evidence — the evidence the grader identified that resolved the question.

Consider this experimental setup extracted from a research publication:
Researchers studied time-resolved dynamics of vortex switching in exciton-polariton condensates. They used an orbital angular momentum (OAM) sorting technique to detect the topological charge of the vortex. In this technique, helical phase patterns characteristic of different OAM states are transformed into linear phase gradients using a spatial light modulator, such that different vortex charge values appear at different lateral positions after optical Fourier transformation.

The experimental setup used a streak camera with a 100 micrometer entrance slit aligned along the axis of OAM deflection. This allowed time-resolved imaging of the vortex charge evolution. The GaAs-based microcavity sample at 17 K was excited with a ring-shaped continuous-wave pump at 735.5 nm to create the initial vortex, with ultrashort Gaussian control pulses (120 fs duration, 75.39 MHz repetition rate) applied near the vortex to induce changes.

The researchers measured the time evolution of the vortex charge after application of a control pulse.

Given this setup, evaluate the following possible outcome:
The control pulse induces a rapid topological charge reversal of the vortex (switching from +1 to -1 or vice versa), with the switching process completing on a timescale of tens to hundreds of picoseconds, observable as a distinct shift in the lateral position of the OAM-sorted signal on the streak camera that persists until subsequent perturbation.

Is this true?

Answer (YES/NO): NO